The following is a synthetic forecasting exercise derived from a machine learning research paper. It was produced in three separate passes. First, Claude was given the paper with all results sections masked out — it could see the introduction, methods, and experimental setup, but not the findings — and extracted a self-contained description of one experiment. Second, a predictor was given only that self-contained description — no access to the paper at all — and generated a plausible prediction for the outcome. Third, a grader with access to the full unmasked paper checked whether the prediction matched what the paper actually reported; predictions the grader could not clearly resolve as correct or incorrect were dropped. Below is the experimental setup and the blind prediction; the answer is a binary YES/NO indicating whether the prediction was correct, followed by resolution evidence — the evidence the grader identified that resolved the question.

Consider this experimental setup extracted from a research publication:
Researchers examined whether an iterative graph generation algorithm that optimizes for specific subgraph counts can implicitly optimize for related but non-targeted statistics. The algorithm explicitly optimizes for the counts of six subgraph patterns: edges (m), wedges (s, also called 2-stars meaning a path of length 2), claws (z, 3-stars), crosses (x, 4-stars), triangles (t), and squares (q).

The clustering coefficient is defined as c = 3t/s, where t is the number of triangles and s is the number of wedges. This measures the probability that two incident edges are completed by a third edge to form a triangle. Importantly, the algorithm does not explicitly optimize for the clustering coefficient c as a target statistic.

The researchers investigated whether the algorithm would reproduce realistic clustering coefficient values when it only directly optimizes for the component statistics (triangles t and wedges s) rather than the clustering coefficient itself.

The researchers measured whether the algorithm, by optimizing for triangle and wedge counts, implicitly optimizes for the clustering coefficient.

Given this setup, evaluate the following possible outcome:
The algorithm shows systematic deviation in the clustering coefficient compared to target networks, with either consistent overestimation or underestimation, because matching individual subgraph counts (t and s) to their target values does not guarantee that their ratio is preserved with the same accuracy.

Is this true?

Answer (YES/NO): NO